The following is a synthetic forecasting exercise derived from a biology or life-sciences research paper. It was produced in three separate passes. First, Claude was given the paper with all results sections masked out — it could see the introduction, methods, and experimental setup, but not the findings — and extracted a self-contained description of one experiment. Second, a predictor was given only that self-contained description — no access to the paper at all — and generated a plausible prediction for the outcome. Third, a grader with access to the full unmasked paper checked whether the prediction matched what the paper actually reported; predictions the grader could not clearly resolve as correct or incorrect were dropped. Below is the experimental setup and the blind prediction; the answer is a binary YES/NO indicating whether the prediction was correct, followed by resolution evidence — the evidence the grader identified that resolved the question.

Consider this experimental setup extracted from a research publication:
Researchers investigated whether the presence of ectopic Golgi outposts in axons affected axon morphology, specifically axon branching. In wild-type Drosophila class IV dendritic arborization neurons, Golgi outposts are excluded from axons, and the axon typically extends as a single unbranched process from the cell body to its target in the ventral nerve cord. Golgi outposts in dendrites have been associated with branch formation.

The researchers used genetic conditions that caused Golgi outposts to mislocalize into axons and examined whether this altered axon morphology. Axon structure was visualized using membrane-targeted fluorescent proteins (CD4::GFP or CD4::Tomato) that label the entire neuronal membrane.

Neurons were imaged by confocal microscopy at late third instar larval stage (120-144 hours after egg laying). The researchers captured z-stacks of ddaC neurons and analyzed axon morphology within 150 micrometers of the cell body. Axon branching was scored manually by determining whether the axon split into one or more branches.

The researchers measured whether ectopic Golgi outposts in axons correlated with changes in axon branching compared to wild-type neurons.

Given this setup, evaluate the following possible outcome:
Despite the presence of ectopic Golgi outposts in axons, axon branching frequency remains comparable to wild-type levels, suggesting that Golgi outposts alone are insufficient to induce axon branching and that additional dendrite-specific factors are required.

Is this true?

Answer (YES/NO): NO